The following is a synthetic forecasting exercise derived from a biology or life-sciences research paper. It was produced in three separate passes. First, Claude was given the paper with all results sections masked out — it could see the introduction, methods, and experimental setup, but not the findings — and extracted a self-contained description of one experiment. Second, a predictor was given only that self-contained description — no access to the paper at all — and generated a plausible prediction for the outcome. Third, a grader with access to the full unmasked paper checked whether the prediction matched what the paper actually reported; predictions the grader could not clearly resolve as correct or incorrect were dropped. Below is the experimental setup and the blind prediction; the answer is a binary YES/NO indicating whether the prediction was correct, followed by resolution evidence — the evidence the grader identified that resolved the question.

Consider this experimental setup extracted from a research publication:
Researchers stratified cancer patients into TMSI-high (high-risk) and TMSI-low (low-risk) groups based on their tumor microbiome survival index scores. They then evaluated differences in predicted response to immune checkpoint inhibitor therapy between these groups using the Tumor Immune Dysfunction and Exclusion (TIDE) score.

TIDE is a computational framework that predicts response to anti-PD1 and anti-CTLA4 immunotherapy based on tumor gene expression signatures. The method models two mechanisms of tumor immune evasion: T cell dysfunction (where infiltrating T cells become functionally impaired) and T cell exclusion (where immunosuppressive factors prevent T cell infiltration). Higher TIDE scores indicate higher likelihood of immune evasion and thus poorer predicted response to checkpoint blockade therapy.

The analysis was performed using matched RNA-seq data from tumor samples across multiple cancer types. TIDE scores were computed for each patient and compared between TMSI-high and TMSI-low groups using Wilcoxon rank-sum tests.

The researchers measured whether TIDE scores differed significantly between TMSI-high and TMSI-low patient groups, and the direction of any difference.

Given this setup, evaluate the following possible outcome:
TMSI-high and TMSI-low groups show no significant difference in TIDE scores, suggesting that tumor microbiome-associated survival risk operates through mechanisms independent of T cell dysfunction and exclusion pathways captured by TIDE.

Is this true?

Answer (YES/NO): YES